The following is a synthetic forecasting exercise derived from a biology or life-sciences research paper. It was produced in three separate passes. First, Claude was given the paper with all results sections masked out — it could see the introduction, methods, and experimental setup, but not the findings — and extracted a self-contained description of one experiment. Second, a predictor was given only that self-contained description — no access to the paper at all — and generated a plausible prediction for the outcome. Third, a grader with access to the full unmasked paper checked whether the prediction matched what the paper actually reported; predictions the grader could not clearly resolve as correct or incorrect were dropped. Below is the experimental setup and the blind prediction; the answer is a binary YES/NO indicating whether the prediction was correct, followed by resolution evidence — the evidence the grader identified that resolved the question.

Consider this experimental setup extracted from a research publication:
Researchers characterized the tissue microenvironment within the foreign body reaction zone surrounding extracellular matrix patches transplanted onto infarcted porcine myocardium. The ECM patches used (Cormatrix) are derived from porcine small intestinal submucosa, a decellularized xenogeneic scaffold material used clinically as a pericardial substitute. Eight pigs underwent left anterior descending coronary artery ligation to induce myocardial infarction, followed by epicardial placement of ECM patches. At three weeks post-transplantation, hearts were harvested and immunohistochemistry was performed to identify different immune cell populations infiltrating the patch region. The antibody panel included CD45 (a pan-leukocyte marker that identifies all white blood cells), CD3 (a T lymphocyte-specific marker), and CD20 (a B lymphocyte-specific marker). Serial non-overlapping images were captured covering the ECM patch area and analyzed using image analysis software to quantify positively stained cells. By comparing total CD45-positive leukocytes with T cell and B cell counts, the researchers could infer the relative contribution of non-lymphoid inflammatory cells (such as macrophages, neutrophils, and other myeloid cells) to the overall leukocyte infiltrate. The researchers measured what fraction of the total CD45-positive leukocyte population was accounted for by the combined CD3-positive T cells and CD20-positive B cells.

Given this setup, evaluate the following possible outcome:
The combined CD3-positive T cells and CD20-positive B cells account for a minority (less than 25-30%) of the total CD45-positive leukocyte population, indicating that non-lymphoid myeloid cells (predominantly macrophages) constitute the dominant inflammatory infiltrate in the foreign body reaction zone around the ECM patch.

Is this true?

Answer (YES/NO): NO